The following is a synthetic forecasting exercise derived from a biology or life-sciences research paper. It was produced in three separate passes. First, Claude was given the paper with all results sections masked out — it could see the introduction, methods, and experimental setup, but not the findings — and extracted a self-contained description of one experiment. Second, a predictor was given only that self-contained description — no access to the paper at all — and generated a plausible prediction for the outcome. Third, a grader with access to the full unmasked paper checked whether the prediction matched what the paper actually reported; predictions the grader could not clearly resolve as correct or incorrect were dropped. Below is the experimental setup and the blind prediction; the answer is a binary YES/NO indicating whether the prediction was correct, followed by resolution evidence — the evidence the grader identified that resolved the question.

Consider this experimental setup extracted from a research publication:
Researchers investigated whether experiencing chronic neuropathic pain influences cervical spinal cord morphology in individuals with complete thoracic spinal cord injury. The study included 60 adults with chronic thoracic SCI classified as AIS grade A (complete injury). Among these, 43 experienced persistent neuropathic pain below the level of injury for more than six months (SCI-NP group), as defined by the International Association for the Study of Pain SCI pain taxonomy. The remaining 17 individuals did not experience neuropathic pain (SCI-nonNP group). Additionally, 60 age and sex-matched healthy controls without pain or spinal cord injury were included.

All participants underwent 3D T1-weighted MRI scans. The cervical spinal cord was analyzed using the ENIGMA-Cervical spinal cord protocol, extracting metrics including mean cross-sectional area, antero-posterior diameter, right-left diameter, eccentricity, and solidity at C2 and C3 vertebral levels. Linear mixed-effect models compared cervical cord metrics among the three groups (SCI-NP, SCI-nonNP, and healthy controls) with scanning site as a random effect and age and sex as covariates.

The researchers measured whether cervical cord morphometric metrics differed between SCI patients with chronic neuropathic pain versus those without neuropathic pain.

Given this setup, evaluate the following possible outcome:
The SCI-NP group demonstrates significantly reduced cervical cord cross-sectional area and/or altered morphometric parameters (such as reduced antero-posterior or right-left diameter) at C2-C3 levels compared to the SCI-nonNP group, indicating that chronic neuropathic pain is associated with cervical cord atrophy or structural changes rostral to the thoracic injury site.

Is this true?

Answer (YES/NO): NO